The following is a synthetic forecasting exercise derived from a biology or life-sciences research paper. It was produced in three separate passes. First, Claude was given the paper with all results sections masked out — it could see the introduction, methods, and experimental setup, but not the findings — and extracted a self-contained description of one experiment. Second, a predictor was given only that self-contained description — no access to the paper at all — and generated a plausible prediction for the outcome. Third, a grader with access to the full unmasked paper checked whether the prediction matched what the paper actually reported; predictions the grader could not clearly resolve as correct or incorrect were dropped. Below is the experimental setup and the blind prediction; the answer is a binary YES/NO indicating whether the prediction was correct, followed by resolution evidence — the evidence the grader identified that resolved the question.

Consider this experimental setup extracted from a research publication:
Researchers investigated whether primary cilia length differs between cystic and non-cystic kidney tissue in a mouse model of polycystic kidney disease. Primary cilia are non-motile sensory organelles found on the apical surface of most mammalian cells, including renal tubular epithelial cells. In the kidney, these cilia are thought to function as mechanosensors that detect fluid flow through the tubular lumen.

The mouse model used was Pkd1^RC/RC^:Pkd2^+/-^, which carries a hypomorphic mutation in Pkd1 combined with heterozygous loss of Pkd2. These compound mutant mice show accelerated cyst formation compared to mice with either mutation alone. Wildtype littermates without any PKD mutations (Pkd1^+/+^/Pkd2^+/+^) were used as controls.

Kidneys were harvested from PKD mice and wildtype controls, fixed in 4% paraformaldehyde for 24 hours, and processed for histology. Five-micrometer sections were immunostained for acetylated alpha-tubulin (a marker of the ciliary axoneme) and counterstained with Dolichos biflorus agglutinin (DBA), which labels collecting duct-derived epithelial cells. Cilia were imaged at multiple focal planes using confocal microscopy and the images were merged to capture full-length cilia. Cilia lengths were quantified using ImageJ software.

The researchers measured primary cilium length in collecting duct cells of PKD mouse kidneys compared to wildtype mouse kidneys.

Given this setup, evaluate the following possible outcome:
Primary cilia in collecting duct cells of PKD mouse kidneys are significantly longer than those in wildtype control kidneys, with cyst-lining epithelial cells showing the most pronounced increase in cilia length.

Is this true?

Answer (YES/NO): NO